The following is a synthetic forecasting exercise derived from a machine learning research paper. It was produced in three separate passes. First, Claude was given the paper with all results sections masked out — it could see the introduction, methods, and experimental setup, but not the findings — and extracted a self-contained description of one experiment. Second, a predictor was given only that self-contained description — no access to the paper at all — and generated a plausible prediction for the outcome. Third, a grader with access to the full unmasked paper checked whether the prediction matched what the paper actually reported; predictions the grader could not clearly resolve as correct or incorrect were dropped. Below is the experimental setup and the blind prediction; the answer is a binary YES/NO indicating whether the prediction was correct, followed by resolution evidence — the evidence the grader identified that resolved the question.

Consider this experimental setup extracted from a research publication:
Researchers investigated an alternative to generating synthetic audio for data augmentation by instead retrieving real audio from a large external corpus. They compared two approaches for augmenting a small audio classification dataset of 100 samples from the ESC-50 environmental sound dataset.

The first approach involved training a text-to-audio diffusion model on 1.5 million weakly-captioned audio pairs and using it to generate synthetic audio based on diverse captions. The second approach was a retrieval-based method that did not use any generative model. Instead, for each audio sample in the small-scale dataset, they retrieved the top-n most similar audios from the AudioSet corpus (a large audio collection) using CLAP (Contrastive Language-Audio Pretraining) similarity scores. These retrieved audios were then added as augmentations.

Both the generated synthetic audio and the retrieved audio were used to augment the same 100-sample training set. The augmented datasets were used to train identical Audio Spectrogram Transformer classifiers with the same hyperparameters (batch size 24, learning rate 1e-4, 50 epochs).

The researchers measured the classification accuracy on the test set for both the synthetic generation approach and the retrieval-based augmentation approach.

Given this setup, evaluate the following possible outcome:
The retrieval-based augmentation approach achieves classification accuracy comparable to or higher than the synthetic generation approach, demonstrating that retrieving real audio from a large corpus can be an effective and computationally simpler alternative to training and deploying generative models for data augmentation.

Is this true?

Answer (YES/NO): NO